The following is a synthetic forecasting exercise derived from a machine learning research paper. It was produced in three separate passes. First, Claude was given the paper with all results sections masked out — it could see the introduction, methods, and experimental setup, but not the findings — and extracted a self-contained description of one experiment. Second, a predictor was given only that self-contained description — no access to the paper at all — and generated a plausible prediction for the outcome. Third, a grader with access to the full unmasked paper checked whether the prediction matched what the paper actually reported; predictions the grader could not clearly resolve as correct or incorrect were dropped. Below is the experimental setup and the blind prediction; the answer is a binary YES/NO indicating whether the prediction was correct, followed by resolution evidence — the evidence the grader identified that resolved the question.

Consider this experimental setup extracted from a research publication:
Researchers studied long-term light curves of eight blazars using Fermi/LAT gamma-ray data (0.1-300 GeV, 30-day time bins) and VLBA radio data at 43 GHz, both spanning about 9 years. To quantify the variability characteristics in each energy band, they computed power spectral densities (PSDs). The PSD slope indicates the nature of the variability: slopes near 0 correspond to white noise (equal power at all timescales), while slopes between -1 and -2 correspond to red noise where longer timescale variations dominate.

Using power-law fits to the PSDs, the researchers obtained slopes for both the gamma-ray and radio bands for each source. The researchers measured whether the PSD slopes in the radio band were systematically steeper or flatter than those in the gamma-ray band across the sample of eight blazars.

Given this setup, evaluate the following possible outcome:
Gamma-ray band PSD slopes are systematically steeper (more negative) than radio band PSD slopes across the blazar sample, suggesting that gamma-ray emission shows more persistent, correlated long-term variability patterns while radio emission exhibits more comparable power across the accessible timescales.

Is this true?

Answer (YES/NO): NO